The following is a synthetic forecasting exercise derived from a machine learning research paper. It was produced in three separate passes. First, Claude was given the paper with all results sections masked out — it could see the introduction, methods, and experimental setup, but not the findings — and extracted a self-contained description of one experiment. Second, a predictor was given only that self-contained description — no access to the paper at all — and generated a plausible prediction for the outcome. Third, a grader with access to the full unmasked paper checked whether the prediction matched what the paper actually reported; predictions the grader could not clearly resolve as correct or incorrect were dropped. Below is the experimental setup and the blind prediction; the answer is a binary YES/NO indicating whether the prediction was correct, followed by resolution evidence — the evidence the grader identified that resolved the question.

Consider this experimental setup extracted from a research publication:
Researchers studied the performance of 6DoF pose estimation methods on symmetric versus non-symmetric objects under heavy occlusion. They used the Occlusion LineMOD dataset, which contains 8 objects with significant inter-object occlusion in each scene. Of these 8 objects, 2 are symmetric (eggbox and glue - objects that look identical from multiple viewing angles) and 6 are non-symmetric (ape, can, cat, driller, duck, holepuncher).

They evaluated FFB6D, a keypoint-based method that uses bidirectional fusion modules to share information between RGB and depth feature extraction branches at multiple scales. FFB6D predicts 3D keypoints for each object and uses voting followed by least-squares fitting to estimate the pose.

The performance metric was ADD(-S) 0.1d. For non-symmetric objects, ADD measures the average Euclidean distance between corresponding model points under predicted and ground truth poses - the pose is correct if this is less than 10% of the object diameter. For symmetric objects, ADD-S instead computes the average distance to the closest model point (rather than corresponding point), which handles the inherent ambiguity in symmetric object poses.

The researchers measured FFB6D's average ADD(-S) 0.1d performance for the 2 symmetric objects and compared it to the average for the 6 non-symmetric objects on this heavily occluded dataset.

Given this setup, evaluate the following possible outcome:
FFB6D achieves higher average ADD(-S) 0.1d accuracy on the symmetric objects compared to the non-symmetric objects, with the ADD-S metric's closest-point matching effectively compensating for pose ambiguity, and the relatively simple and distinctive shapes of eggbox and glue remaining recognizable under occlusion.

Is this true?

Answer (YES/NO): NO